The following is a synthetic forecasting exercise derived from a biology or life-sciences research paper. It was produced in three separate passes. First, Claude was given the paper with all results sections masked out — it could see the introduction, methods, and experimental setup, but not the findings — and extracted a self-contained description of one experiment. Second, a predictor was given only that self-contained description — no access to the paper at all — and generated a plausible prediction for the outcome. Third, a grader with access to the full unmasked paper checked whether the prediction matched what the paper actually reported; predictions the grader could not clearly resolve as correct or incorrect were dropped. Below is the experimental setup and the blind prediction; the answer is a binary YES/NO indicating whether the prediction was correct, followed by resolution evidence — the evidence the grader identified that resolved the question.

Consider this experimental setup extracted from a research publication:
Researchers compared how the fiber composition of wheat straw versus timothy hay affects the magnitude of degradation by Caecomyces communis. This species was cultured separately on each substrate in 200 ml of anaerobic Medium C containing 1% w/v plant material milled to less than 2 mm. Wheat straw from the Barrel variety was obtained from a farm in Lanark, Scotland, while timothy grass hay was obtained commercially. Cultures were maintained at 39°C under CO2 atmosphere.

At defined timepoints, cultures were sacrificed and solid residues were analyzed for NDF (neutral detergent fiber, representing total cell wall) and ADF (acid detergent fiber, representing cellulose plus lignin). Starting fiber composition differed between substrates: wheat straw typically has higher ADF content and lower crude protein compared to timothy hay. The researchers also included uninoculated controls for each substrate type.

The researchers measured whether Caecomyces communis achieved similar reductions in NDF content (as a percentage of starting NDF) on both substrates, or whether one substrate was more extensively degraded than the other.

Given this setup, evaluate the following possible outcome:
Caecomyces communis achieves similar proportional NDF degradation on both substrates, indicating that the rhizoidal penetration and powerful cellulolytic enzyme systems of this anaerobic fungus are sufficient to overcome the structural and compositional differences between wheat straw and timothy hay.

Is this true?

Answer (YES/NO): NO